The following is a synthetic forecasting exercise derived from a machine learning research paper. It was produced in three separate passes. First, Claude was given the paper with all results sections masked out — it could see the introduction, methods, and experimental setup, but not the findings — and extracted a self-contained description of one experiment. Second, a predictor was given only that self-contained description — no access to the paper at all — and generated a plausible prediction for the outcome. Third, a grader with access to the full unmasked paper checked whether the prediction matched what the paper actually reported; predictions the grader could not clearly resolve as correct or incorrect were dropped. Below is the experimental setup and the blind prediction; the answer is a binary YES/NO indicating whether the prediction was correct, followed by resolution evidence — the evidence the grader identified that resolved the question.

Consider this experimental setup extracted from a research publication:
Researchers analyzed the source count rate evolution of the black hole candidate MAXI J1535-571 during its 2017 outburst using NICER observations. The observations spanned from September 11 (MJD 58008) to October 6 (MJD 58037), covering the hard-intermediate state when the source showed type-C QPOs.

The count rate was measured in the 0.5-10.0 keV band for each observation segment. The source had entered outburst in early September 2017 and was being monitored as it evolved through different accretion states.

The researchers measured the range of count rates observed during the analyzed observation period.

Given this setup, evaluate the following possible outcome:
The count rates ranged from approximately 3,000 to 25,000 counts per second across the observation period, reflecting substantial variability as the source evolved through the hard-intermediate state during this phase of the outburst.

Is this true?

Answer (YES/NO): NO